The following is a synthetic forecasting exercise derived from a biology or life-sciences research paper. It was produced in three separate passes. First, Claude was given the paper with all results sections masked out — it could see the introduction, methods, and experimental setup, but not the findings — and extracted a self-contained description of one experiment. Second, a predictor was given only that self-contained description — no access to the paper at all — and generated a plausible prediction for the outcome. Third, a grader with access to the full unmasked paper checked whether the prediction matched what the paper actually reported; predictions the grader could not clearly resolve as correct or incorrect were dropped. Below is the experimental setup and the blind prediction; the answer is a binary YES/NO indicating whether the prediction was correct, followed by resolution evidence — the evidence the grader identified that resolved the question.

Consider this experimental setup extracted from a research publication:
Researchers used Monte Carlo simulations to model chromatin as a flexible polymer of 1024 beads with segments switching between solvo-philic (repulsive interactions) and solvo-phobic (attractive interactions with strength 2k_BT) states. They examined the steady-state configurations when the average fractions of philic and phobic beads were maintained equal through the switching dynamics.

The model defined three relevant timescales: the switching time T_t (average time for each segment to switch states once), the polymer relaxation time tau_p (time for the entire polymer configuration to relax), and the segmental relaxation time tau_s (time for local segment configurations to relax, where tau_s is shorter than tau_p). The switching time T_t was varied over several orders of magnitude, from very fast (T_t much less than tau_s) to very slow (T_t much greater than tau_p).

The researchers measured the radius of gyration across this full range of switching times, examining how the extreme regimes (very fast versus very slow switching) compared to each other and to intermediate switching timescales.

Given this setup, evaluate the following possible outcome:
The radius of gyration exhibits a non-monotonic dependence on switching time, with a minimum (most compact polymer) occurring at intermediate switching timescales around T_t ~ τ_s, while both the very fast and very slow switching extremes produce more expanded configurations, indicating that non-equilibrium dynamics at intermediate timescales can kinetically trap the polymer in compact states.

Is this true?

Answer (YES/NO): NO